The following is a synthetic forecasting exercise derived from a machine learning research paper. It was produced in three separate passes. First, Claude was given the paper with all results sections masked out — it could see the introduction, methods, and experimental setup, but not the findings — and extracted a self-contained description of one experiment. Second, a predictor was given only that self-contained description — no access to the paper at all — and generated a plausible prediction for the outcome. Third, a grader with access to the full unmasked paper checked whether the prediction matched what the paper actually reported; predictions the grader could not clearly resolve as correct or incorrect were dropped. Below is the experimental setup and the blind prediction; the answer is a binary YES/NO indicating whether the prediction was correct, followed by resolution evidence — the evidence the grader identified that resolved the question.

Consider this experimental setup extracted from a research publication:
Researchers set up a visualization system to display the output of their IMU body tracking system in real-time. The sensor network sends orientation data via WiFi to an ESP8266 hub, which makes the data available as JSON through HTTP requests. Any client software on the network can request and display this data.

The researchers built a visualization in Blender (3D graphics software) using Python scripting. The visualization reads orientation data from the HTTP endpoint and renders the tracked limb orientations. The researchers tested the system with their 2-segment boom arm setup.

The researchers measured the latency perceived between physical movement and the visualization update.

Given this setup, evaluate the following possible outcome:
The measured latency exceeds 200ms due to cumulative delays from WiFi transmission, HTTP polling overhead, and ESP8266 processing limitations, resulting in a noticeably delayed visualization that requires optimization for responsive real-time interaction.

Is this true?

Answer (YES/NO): NO